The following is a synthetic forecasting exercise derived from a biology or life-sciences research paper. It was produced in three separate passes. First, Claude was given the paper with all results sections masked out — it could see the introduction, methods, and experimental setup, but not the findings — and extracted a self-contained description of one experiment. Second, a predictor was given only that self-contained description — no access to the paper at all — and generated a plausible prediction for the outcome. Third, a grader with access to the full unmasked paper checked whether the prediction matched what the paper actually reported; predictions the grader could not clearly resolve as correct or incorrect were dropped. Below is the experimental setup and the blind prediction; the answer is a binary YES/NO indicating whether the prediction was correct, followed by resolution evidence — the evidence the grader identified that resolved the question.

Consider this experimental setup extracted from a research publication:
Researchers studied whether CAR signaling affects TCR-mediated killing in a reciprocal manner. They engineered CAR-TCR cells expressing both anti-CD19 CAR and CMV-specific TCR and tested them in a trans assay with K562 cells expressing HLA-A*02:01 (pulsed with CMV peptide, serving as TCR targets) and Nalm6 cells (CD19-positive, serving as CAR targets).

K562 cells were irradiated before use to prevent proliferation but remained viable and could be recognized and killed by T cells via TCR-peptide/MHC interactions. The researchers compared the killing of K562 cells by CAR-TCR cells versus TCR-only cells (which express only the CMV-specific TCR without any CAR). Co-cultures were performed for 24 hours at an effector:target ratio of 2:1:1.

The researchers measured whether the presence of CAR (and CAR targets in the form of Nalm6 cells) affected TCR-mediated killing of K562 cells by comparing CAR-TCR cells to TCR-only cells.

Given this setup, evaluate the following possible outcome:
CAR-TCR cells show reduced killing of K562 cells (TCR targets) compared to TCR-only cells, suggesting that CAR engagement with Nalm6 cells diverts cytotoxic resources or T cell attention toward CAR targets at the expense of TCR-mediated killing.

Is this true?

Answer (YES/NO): NO